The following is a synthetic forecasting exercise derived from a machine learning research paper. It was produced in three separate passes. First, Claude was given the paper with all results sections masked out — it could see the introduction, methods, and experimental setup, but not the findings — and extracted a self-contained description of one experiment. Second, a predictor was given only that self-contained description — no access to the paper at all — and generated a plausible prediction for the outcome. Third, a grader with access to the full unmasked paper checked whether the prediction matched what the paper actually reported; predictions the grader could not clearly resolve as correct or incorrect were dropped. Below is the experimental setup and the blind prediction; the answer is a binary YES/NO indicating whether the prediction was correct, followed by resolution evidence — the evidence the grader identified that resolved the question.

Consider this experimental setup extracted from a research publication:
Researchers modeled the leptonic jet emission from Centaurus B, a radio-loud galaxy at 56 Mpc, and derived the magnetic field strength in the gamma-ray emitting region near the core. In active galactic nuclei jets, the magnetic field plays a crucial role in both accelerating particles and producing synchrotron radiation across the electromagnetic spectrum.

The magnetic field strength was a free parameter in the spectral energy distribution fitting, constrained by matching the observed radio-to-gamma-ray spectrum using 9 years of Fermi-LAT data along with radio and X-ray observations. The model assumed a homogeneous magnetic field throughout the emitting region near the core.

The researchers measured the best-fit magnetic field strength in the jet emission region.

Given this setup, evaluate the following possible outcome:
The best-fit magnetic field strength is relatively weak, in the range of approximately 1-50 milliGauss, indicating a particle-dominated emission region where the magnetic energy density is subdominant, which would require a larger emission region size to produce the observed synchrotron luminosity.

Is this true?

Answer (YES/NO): NO